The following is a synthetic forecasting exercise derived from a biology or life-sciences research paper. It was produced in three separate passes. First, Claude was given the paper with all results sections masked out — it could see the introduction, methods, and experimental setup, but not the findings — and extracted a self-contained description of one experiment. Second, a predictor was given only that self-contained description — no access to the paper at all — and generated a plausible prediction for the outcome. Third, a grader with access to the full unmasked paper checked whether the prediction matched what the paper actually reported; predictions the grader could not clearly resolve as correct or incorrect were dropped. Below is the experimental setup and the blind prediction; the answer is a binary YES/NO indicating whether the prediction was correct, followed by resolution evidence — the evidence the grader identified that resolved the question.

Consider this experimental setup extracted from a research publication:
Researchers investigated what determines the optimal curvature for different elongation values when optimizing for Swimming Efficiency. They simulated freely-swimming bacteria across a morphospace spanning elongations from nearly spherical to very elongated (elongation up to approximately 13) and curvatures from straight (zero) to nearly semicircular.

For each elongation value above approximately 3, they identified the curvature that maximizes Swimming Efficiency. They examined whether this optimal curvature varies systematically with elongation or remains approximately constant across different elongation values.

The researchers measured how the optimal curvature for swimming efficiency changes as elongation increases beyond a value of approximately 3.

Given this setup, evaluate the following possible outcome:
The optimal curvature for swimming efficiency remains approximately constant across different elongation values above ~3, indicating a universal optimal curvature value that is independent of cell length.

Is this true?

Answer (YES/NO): YES